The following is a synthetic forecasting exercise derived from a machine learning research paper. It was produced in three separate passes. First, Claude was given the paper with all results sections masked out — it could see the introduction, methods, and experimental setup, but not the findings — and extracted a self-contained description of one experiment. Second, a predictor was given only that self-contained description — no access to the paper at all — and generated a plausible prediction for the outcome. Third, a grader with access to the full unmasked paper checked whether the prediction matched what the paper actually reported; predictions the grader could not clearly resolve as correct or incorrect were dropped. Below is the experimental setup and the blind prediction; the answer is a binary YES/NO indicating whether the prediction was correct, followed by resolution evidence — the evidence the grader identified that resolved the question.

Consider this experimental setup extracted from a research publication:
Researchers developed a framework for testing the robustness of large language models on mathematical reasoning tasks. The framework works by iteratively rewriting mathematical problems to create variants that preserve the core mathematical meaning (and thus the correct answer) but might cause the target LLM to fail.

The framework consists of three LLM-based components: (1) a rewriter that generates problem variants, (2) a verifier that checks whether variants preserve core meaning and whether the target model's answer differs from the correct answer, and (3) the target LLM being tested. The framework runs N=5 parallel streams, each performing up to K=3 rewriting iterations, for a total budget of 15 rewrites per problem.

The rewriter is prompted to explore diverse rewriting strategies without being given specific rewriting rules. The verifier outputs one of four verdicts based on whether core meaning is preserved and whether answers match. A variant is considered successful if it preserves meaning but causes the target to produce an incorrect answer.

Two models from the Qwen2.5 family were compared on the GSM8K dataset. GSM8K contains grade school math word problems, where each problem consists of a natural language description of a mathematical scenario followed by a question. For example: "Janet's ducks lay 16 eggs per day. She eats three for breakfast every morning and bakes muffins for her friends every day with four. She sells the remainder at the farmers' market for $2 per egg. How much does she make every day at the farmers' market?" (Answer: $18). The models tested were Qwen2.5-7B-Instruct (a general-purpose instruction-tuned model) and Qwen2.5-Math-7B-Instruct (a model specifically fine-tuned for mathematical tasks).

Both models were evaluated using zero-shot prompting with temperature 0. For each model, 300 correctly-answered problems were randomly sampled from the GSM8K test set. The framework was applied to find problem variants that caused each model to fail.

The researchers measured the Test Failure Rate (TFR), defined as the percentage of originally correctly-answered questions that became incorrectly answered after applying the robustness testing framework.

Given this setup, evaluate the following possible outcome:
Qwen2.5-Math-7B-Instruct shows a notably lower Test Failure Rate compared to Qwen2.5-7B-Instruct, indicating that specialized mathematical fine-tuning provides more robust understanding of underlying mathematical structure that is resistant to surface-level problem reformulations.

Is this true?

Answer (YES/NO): NO